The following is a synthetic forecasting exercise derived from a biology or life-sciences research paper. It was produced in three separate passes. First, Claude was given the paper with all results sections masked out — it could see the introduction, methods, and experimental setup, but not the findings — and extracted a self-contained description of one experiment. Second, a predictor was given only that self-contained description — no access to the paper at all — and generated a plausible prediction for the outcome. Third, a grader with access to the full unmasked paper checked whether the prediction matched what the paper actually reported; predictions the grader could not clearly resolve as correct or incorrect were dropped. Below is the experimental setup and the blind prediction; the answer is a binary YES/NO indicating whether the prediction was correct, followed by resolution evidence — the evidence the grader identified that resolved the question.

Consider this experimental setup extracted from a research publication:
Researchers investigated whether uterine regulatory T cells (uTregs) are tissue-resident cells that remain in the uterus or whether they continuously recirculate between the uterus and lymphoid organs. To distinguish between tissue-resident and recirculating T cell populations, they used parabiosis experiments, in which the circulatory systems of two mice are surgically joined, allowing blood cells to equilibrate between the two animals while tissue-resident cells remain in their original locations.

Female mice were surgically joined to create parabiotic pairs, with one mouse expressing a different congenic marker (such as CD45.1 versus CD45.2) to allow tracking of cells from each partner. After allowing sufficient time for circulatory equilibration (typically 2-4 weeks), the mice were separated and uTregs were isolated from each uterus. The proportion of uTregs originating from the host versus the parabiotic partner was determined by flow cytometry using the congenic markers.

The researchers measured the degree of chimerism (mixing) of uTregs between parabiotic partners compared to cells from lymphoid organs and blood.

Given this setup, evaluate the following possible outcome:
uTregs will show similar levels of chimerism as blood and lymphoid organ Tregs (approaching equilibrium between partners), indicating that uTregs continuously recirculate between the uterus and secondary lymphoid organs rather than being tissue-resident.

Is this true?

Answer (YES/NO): NO